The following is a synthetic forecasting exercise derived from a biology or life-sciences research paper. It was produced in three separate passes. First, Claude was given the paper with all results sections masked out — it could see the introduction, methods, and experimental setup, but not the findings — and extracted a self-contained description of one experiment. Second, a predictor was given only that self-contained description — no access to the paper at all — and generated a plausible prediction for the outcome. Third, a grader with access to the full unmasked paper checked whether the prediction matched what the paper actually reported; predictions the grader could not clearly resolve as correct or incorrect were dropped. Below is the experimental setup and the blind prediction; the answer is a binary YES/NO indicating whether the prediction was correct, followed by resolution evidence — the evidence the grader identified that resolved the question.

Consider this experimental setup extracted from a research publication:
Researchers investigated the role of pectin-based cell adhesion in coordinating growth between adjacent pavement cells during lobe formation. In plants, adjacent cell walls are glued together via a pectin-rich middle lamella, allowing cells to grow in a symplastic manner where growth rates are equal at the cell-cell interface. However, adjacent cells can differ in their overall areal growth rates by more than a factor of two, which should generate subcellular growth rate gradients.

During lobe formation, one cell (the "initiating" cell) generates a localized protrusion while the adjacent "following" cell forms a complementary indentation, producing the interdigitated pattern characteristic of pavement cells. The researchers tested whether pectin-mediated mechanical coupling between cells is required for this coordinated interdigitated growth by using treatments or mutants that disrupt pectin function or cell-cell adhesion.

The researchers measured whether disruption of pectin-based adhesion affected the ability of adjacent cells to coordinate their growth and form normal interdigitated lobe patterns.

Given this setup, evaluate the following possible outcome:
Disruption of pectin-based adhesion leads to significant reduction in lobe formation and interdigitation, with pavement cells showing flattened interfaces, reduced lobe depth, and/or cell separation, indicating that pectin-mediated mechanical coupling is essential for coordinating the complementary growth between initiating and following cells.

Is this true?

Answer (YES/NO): NO